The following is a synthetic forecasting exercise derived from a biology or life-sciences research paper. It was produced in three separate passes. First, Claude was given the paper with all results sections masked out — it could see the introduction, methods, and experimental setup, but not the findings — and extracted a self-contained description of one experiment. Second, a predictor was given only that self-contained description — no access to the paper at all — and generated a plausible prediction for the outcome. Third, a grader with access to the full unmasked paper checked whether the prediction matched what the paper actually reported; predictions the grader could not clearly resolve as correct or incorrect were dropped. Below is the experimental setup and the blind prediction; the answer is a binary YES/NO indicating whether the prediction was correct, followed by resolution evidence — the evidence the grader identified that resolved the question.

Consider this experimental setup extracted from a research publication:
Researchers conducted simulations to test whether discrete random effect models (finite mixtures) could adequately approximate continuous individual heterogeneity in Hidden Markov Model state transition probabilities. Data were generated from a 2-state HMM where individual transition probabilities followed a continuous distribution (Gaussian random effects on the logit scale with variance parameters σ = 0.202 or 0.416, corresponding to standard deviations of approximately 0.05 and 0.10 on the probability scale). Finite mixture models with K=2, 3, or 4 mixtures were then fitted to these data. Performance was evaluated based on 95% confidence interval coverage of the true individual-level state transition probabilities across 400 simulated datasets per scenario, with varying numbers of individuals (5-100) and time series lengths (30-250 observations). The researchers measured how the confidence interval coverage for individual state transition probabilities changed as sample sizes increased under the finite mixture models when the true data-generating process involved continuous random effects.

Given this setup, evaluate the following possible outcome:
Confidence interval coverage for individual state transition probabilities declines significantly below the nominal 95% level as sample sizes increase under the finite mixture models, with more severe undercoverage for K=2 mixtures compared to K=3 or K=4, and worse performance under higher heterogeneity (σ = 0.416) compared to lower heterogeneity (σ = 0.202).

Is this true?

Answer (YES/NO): NO